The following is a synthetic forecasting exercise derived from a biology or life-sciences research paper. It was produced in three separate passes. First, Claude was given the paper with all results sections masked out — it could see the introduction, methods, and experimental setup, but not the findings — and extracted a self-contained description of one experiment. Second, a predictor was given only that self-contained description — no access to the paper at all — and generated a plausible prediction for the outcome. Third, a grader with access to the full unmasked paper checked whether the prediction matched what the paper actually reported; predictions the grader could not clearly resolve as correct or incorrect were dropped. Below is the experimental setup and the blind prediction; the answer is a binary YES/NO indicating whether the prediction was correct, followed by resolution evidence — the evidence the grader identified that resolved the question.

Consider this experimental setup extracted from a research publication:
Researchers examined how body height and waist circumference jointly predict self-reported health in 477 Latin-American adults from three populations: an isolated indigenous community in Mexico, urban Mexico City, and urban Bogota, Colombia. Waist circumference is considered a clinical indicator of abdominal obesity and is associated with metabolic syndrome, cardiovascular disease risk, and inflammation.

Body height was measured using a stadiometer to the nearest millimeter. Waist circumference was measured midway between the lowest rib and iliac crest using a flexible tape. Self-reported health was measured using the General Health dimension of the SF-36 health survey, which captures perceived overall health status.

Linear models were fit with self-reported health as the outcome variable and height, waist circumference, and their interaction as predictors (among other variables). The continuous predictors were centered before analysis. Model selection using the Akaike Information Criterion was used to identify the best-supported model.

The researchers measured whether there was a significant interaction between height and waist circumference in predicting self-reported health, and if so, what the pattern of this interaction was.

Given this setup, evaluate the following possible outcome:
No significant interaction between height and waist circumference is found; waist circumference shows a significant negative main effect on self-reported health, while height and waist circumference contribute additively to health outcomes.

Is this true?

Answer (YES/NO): NO